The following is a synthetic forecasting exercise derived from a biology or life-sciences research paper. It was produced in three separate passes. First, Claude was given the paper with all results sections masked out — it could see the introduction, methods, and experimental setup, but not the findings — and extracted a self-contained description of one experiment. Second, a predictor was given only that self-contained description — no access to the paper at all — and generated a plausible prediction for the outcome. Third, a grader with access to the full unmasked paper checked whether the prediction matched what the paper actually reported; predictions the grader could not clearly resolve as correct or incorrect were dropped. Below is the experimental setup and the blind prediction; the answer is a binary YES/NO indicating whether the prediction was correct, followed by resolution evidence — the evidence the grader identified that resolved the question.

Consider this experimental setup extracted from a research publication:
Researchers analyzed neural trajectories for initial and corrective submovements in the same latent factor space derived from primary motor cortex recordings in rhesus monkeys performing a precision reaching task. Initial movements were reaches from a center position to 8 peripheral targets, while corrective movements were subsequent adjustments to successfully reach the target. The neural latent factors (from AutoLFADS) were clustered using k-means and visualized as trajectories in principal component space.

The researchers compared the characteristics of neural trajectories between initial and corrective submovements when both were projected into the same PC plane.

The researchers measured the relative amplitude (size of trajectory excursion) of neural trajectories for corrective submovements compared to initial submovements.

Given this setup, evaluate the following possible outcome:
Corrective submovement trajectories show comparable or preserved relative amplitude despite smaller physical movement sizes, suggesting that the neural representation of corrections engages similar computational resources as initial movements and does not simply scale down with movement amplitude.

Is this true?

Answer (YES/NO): NO